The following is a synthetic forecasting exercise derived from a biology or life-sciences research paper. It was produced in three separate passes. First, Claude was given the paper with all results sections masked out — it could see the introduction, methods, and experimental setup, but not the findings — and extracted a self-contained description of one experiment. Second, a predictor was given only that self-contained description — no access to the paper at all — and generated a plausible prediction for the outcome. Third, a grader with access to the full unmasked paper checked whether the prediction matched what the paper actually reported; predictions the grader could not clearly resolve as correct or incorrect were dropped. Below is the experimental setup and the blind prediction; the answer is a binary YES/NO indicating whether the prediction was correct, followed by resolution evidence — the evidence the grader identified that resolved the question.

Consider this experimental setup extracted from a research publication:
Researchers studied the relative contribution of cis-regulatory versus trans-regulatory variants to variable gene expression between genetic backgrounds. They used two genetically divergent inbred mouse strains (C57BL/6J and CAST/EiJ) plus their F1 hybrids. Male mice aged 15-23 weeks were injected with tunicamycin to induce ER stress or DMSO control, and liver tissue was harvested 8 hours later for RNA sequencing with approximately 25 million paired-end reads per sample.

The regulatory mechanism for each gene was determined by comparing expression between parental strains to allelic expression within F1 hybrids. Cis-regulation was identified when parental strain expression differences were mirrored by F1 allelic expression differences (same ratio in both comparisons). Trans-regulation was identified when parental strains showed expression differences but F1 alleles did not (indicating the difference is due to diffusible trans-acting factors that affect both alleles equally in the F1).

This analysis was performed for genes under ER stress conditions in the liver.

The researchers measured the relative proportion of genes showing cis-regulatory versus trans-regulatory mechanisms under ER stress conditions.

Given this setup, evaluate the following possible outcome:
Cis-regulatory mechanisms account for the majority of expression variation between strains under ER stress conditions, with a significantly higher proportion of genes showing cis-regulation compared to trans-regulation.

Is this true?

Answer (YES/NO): YES